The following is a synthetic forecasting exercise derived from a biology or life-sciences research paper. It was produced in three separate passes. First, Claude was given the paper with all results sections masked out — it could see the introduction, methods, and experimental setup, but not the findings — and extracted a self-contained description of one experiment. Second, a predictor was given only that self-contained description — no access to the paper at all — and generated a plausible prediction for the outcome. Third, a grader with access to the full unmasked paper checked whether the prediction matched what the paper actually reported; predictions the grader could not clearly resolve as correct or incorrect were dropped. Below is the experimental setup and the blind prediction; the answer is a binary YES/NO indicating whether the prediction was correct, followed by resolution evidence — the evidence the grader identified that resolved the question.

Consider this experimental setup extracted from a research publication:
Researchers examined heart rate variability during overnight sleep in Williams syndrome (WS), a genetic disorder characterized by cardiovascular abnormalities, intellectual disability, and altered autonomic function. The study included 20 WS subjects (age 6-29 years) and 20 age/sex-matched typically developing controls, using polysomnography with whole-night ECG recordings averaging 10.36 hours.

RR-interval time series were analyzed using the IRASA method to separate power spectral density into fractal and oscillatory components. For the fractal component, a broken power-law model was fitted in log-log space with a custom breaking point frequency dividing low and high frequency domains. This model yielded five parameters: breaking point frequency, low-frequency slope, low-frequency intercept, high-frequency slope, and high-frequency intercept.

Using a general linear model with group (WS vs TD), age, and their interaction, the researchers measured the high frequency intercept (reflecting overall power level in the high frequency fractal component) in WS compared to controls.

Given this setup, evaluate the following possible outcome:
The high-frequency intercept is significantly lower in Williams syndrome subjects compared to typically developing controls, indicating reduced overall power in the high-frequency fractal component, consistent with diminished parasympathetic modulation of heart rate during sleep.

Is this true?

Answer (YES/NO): NO